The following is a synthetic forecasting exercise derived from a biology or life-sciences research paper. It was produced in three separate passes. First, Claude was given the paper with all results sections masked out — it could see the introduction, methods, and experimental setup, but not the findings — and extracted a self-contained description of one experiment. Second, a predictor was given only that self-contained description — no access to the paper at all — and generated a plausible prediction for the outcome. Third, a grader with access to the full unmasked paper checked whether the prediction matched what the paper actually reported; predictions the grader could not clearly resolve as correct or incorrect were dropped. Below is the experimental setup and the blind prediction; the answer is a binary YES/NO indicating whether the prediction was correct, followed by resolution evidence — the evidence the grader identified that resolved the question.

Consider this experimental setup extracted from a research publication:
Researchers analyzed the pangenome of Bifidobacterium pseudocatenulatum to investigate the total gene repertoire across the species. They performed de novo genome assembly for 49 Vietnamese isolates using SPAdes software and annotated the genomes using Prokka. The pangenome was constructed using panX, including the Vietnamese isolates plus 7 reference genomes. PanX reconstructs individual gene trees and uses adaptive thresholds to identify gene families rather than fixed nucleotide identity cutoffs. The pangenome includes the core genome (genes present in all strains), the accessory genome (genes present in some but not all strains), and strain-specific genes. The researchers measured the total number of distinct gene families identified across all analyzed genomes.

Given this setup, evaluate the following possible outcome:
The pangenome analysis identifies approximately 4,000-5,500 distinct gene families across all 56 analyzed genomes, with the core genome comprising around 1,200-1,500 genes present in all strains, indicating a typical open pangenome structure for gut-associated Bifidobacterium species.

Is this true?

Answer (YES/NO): NO